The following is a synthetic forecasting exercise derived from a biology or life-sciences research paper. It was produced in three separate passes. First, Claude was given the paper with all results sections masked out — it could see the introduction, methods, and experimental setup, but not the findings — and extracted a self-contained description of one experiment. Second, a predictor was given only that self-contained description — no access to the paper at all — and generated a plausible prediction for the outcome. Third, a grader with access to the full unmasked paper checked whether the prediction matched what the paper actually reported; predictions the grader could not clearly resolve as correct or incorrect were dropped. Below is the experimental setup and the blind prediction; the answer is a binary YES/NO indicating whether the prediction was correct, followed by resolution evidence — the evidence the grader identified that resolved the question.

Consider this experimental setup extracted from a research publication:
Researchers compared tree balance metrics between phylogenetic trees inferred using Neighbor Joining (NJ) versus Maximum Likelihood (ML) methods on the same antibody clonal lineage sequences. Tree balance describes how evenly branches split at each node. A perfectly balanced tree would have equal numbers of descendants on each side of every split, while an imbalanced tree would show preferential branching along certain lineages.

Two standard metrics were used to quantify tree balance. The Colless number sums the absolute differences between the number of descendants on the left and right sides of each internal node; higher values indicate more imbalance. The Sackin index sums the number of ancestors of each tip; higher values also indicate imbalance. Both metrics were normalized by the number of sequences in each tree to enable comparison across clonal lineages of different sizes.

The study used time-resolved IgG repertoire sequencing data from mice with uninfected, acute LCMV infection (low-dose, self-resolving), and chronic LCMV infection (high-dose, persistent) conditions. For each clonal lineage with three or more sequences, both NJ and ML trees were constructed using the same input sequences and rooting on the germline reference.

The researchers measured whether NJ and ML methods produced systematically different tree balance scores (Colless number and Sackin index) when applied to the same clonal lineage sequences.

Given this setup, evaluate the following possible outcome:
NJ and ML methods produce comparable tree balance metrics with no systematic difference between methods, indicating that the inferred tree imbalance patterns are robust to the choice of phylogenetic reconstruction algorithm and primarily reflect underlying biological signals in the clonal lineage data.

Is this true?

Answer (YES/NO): NO